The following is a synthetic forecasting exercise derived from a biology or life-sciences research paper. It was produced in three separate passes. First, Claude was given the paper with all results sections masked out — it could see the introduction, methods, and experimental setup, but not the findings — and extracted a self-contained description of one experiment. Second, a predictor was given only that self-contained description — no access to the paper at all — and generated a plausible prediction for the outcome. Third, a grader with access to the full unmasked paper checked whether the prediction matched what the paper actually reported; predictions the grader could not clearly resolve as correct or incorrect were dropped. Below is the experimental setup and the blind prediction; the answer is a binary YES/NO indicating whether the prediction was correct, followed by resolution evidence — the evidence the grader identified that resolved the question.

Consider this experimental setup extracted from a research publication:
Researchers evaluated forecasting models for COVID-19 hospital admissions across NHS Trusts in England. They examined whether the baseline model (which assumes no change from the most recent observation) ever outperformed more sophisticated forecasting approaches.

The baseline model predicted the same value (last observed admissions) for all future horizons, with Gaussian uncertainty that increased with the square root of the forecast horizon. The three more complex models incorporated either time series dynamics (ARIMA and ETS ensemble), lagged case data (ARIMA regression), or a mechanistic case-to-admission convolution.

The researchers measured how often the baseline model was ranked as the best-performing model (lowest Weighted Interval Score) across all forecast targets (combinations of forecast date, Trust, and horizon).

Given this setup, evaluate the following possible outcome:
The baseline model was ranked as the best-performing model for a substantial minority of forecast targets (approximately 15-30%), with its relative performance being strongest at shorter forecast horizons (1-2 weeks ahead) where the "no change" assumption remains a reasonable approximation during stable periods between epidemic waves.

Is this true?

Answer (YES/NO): NO